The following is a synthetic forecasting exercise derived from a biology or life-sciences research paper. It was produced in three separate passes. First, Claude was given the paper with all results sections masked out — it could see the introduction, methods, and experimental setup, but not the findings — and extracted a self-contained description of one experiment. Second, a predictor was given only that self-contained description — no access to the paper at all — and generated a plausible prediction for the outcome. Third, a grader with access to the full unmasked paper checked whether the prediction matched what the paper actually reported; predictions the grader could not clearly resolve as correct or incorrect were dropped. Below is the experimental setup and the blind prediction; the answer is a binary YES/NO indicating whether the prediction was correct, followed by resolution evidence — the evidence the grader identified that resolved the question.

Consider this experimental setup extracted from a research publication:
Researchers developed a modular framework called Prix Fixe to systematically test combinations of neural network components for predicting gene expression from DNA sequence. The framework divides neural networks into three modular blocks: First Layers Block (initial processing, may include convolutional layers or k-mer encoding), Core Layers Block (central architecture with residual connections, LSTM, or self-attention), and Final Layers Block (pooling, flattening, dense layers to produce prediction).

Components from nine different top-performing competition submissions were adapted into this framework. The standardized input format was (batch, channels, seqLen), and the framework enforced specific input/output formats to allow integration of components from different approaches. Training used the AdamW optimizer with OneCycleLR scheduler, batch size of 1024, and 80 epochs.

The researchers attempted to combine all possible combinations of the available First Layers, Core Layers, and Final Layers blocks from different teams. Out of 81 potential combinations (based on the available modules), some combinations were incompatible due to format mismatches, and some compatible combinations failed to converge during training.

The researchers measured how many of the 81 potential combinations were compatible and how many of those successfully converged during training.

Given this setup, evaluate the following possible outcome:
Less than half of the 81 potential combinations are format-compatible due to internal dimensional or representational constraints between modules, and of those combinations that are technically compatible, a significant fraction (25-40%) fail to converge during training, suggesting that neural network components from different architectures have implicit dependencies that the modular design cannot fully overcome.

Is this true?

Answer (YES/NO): NO